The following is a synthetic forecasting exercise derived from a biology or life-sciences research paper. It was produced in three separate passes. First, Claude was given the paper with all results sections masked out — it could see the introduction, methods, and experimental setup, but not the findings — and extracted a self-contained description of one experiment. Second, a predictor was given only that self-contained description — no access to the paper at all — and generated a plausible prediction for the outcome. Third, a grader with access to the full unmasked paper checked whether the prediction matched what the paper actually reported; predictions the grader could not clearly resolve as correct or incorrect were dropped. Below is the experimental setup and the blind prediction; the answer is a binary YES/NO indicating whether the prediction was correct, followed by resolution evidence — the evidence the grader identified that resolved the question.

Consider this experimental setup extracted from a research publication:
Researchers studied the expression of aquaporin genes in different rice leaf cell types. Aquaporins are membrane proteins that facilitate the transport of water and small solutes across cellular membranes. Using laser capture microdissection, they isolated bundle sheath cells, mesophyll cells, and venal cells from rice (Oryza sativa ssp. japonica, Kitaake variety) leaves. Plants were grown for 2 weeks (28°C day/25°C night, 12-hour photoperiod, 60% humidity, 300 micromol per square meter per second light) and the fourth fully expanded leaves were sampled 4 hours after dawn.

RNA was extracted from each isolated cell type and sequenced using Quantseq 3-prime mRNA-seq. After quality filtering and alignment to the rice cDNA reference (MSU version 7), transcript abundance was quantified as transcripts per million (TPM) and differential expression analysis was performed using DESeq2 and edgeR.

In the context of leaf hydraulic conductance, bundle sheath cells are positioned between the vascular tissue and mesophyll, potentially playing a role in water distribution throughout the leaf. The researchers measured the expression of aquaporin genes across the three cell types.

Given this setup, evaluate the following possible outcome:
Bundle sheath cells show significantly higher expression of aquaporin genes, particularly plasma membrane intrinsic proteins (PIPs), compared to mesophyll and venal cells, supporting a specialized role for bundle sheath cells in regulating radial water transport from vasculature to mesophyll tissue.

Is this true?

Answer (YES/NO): YES